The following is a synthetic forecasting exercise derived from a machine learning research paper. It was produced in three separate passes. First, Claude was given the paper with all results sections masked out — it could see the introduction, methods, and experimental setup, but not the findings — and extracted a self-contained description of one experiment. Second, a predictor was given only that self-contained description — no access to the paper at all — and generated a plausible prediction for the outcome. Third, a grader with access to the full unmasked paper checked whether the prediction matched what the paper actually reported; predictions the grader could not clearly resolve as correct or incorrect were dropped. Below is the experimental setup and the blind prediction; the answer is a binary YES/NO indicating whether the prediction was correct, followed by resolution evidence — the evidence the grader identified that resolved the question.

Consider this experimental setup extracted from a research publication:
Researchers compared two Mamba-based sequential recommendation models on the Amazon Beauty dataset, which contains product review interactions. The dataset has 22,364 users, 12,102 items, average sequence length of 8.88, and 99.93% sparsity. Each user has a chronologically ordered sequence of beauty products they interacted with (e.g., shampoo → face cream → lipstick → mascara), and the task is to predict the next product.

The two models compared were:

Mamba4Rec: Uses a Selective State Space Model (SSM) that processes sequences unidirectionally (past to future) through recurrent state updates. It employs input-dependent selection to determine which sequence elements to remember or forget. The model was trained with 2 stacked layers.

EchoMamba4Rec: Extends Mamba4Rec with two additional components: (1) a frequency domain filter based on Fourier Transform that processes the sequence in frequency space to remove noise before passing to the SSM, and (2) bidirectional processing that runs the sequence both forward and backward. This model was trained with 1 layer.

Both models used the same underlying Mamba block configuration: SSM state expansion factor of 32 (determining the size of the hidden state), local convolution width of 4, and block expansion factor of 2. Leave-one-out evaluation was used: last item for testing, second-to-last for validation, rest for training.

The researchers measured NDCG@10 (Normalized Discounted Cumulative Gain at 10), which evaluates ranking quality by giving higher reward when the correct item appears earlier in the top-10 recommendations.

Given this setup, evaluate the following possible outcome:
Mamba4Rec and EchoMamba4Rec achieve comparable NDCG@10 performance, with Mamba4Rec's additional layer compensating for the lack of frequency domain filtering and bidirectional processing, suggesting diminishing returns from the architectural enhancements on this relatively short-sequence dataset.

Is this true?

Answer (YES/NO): NO